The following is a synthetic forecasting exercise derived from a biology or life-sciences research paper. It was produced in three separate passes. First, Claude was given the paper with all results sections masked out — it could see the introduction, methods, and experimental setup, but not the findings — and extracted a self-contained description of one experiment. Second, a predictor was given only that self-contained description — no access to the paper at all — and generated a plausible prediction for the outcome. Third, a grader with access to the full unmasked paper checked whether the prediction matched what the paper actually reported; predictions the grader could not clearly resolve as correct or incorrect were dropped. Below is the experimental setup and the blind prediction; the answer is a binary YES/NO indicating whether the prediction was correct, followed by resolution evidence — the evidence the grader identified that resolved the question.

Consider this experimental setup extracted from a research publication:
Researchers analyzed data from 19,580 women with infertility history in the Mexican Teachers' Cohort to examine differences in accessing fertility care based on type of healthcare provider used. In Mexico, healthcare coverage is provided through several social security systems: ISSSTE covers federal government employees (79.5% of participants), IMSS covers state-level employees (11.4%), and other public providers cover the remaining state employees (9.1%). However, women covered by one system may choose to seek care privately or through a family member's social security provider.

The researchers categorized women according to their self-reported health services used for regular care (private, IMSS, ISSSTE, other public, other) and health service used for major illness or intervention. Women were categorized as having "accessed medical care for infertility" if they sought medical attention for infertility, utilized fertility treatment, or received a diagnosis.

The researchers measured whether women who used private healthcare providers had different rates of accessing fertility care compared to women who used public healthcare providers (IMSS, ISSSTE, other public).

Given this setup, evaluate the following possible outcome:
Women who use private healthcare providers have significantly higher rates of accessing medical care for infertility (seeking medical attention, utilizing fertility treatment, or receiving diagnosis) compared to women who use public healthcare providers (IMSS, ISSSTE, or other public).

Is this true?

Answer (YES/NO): YES